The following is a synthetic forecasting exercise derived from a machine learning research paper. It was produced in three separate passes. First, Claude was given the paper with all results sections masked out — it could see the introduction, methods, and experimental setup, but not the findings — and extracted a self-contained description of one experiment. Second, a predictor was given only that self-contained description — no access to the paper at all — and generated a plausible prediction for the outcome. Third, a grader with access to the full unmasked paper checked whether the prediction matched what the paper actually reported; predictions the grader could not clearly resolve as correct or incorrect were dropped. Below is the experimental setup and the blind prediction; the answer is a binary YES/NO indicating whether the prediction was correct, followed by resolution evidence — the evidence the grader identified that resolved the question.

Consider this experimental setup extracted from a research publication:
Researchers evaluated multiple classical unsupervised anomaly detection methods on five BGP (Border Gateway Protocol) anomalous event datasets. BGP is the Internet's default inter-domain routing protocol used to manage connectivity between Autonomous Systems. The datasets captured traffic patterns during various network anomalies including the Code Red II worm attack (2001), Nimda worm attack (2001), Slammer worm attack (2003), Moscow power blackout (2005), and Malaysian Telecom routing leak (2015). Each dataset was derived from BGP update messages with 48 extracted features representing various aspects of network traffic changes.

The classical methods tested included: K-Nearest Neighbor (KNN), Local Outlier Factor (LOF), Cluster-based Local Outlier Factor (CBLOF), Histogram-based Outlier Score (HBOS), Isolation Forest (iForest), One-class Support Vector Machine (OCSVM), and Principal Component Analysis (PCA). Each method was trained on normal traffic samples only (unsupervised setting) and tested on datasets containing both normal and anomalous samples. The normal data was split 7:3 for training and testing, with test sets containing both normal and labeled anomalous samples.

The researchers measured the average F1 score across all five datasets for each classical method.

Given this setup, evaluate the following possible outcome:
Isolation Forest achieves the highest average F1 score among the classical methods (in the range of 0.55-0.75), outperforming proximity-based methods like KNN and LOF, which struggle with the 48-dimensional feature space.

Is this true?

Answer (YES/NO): YES